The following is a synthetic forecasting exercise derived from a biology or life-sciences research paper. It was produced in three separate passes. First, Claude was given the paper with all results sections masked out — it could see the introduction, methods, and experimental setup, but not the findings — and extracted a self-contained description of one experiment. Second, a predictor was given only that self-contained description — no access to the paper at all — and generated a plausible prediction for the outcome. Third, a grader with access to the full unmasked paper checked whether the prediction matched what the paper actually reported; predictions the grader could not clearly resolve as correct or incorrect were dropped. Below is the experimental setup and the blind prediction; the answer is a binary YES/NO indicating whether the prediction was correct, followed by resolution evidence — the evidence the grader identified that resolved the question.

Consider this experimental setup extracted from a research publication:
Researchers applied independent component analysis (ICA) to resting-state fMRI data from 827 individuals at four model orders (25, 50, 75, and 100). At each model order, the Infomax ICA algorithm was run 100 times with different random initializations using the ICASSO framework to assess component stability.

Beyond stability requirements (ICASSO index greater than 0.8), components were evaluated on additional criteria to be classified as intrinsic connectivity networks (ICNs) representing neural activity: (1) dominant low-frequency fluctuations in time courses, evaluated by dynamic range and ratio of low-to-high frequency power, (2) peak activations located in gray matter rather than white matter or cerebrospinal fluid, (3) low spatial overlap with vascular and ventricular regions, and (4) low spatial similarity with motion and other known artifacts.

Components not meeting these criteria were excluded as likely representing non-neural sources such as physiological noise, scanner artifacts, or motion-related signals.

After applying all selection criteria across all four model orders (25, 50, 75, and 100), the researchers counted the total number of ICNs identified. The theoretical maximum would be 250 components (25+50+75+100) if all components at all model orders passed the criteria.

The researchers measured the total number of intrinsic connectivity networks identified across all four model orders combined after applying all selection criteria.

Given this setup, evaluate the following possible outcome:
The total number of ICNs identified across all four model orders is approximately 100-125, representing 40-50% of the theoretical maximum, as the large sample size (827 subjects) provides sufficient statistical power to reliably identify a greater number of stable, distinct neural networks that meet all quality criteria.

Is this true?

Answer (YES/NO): NO